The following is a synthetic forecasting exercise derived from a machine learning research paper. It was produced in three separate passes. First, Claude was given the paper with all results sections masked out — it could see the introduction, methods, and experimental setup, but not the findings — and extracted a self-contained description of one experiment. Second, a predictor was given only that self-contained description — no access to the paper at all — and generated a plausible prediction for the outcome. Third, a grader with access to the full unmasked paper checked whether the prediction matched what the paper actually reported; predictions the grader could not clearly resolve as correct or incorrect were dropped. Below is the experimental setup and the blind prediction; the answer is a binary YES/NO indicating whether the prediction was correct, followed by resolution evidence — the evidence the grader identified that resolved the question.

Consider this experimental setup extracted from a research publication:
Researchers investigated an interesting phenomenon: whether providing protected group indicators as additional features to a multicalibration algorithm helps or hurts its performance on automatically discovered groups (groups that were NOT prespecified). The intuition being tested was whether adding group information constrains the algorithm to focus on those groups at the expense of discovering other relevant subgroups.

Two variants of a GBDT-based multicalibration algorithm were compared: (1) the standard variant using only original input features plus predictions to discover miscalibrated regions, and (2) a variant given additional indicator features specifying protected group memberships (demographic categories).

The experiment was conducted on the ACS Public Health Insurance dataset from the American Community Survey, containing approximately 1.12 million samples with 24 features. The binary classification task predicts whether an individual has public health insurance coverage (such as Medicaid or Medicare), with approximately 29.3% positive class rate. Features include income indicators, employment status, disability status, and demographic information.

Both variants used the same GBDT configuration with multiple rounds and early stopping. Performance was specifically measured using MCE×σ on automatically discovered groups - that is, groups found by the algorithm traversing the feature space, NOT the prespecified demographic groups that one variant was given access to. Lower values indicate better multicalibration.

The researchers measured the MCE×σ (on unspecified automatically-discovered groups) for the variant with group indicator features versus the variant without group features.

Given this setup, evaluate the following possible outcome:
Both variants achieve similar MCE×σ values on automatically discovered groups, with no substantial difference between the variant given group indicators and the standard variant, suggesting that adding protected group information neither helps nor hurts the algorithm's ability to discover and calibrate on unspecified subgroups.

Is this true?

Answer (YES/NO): NO